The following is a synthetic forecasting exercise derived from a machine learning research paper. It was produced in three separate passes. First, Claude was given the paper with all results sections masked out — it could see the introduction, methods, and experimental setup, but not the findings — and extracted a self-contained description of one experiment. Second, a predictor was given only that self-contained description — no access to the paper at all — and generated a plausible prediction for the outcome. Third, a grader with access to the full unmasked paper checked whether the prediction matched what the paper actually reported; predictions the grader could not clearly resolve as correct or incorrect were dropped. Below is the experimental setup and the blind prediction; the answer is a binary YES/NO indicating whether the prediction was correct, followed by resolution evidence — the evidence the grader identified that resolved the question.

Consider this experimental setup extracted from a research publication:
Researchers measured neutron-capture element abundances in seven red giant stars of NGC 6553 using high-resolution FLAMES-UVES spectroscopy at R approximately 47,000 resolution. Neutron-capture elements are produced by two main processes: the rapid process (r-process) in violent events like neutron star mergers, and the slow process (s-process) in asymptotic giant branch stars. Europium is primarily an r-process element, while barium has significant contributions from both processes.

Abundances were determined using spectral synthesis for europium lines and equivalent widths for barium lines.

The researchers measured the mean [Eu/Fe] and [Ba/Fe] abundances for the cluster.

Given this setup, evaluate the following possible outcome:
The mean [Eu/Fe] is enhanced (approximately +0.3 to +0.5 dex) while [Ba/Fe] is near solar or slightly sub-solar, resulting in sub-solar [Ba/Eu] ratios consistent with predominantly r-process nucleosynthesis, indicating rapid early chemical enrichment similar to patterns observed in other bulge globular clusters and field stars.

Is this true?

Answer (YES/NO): NO